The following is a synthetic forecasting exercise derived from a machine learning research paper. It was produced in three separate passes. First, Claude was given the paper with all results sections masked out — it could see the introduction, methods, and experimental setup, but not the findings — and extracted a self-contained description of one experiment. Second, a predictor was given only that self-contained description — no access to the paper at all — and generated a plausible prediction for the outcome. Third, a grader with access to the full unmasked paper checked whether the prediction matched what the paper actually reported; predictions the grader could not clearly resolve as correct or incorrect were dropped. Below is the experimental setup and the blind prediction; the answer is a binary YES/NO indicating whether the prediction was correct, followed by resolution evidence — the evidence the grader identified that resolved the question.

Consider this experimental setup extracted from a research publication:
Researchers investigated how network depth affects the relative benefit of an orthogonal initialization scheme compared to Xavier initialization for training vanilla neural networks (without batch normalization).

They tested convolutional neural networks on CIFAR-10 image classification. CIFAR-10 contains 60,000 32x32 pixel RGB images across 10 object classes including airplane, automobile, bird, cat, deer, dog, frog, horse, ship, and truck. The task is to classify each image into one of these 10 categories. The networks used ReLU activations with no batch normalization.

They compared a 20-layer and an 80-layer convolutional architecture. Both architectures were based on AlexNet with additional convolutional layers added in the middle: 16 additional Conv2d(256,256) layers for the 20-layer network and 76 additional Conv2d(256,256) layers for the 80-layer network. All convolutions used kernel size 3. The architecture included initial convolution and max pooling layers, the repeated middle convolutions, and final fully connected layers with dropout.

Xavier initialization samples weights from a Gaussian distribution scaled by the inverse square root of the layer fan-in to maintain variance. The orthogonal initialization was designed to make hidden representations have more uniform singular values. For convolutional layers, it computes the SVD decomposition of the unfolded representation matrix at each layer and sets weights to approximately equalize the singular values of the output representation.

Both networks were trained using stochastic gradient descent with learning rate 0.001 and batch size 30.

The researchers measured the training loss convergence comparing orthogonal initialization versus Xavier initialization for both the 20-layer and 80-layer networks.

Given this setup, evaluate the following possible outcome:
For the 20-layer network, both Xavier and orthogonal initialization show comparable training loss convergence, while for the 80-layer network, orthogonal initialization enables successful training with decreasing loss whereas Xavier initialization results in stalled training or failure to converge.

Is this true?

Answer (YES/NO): NO